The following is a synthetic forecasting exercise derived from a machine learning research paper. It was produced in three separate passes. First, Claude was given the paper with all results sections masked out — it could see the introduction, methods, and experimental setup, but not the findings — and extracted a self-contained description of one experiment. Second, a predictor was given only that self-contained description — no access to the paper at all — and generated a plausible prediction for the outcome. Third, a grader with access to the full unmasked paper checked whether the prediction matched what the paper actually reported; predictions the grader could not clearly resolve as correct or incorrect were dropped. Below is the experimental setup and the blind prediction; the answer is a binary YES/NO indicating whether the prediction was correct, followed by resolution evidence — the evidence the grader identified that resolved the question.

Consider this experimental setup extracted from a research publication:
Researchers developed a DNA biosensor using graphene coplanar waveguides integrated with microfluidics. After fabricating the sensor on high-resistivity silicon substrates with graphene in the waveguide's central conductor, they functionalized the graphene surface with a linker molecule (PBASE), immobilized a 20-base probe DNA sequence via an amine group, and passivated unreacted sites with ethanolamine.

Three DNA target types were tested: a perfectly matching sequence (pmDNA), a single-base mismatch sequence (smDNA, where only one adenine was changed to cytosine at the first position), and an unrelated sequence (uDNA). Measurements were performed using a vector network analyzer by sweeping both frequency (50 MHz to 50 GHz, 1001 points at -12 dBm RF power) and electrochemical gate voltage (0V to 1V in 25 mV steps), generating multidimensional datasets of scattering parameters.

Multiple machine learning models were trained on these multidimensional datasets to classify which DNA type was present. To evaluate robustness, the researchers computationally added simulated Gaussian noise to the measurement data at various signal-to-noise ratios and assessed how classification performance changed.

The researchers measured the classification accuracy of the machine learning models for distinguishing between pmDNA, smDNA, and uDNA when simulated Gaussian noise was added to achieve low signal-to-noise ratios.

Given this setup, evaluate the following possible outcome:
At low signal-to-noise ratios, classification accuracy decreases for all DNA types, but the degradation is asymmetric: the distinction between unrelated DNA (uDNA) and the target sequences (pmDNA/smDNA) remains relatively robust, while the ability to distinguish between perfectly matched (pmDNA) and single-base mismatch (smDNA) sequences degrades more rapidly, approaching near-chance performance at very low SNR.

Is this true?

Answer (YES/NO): NO